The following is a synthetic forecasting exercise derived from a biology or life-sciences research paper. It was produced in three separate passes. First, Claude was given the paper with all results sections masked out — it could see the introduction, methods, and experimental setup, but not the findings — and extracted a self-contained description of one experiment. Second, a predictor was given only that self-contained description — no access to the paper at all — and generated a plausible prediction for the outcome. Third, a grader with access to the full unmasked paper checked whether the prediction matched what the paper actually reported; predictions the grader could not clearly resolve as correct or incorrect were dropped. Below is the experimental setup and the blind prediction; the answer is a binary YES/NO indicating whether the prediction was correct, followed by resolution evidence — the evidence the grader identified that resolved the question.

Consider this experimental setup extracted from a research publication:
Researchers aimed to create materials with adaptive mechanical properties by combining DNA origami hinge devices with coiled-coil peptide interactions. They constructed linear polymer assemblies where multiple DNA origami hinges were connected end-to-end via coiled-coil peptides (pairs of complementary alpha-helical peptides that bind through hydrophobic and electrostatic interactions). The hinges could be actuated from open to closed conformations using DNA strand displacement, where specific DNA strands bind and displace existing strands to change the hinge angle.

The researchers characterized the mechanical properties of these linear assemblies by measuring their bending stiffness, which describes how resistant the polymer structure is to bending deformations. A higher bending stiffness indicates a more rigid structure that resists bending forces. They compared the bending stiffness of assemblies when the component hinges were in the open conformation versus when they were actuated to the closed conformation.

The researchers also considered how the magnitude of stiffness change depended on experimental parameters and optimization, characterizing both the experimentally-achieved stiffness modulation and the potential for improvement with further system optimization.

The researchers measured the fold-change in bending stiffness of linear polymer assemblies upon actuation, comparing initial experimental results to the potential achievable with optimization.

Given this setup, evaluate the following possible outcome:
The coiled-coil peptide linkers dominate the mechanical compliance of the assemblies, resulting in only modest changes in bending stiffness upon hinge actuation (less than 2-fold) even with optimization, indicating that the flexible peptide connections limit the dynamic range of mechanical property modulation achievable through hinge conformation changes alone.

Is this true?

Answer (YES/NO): NO